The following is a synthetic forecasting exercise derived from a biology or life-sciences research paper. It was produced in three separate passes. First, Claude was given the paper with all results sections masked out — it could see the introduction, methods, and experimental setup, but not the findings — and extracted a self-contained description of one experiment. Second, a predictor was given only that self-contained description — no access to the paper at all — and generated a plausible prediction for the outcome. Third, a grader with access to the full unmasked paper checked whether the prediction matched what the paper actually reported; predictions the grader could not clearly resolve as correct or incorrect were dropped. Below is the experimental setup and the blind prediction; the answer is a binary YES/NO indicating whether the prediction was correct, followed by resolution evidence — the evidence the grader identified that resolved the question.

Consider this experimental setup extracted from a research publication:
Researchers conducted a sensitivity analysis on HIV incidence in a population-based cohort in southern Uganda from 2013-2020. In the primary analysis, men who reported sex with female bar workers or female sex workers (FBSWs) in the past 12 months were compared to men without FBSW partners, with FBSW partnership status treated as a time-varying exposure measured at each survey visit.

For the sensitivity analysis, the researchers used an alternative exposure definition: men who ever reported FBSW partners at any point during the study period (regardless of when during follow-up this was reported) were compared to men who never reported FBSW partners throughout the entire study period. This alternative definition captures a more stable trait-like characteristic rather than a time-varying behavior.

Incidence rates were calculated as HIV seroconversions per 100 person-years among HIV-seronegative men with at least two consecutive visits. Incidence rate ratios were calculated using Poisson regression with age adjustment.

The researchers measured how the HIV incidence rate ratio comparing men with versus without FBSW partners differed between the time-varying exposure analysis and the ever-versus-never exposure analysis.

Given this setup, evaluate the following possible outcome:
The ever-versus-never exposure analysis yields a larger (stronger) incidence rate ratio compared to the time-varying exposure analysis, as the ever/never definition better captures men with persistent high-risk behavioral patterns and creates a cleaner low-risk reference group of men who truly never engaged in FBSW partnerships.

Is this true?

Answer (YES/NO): NO